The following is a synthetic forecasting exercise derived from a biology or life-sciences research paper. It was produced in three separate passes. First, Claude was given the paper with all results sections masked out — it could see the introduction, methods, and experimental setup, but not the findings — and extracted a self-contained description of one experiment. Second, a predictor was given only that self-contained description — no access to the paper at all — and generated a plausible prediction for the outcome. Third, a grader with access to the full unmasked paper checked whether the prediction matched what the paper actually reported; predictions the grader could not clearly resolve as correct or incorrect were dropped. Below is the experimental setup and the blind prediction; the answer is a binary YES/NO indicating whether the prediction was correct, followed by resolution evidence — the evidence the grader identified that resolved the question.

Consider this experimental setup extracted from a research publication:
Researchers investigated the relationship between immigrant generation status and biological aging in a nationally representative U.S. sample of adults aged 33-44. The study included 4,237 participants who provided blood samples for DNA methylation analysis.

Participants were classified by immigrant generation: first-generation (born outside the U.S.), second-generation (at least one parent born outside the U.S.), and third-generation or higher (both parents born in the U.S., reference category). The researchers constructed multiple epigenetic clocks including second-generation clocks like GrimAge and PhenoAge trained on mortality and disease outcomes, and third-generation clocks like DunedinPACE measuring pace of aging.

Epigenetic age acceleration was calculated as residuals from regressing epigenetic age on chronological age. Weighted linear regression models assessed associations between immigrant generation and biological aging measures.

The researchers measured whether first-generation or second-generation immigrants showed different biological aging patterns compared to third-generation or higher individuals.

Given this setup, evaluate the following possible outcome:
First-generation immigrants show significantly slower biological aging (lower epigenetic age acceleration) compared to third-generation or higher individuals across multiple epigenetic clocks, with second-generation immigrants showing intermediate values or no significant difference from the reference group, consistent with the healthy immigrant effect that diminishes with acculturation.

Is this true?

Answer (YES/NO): NO